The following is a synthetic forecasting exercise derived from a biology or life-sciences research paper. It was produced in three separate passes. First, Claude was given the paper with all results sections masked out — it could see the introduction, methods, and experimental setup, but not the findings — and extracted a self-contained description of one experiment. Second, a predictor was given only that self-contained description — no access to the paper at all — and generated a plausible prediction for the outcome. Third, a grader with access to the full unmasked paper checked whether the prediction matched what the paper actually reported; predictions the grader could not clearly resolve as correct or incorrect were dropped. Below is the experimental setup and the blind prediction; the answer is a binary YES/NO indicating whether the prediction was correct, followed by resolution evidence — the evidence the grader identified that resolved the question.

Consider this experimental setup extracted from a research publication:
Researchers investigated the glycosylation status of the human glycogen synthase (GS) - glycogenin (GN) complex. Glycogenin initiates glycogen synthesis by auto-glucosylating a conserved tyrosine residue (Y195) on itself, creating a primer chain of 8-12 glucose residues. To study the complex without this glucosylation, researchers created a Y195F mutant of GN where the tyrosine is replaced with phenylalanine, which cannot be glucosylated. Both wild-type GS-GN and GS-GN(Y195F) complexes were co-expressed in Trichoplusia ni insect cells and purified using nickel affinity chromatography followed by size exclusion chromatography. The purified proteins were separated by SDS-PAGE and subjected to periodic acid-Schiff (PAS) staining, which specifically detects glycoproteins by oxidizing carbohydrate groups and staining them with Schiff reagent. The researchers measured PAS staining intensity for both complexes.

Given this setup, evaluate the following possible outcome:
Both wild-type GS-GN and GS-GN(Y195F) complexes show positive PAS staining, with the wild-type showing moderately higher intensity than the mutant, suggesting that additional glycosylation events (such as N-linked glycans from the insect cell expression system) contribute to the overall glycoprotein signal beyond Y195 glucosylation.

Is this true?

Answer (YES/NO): NO